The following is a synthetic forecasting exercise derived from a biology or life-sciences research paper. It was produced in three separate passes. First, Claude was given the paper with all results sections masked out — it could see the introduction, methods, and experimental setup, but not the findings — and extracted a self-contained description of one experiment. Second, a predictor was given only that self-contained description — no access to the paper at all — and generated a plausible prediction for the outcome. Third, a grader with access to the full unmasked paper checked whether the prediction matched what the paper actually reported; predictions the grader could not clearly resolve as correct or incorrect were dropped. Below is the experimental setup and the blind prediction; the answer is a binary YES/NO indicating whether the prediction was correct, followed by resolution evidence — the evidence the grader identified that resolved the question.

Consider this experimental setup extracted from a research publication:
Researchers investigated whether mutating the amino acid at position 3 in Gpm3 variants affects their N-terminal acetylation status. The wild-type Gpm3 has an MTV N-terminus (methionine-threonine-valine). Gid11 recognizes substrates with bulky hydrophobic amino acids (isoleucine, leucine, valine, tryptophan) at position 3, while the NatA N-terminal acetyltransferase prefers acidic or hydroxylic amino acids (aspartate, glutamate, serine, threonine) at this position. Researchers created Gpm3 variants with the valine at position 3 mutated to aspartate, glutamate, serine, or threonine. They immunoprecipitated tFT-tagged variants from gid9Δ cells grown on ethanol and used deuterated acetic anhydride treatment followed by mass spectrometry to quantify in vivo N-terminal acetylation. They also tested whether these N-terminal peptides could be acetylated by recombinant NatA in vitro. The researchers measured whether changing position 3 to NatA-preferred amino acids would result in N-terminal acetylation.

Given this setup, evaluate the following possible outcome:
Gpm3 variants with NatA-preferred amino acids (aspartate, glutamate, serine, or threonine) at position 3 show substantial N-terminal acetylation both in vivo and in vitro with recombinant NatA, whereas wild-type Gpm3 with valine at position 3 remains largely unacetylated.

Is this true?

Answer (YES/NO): YES